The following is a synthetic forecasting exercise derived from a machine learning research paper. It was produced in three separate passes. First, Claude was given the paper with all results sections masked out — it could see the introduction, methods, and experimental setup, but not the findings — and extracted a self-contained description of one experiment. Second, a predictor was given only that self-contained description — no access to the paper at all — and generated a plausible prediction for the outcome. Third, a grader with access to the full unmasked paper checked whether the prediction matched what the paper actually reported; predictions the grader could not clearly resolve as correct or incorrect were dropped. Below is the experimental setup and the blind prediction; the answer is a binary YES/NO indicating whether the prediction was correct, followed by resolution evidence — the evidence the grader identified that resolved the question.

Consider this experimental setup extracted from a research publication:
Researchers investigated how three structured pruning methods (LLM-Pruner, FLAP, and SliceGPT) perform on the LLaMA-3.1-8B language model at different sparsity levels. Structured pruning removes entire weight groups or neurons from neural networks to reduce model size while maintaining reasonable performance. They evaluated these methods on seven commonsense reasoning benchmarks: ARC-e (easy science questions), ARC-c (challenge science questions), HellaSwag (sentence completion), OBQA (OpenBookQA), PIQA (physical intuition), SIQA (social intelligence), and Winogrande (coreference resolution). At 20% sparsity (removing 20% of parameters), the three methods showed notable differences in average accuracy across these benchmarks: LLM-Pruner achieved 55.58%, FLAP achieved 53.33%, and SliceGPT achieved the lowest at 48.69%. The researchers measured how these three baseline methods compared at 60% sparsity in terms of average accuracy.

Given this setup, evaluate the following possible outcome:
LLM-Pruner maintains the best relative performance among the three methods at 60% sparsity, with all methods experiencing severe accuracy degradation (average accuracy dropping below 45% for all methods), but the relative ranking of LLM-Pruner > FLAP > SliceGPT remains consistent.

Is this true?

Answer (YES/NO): NO